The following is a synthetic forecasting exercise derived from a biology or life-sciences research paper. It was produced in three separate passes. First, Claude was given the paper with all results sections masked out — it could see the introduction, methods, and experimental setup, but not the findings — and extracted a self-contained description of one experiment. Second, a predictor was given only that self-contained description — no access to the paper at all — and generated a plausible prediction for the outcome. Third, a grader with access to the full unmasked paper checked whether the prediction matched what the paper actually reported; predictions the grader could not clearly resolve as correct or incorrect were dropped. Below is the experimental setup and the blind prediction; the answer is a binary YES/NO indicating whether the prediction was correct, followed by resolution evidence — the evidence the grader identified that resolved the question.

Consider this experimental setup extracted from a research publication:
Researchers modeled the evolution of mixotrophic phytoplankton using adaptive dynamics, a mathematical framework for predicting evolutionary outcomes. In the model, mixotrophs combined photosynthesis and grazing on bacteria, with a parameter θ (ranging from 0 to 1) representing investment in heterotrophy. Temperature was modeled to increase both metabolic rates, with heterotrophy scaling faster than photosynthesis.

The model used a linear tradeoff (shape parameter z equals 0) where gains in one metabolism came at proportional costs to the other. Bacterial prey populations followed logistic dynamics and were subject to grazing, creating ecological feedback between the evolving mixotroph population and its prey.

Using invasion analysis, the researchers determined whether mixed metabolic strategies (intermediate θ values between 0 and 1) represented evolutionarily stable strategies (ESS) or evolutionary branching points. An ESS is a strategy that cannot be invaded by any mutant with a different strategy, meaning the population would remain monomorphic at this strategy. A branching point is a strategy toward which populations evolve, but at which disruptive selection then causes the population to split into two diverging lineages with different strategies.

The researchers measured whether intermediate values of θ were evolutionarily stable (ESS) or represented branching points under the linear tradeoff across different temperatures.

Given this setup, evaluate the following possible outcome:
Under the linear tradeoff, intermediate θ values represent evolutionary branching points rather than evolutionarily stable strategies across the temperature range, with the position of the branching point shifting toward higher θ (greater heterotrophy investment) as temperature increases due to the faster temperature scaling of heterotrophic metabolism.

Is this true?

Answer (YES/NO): NO